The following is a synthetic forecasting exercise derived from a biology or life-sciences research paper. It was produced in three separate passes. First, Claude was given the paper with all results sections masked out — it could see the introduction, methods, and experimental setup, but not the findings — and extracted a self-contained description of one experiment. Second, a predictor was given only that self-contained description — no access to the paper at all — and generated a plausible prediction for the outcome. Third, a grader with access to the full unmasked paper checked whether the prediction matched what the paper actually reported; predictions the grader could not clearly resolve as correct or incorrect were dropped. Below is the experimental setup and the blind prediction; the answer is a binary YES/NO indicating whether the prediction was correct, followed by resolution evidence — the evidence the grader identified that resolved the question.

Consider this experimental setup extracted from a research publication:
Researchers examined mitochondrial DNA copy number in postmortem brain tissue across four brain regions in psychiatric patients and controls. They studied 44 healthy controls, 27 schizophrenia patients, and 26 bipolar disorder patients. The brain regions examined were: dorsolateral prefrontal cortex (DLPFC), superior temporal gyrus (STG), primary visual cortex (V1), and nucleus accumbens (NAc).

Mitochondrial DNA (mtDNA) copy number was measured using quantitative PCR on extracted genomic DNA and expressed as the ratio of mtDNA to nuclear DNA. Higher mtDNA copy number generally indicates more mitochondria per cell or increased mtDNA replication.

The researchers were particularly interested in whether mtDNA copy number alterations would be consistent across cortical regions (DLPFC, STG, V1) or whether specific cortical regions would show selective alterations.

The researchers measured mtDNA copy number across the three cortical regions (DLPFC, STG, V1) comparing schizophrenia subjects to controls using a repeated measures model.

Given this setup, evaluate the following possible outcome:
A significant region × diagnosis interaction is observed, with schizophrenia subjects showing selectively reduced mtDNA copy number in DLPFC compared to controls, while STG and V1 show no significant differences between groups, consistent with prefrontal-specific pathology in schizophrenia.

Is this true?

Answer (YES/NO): NO